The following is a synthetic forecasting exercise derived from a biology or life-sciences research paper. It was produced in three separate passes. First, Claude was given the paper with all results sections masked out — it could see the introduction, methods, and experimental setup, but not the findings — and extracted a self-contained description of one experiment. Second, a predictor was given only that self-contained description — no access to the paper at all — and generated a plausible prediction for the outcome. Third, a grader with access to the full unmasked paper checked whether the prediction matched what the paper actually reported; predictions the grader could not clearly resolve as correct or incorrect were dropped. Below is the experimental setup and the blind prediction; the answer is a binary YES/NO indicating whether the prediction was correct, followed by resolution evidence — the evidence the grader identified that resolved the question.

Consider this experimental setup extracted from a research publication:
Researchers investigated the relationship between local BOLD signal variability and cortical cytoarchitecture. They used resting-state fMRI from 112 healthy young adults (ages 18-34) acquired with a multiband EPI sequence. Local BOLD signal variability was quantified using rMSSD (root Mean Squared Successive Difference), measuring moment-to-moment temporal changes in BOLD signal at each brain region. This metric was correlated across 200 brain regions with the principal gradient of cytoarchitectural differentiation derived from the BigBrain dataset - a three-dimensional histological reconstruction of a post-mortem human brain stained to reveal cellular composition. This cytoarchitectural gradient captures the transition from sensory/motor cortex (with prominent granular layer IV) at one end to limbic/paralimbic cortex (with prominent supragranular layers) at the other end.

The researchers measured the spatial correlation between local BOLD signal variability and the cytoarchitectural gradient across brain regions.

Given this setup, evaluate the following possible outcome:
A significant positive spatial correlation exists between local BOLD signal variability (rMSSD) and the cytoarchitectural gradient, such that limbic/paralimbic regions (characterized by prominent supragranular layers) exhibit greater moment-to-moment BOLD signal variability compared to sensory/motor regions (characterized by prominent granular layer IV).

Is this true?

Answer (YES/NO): NO